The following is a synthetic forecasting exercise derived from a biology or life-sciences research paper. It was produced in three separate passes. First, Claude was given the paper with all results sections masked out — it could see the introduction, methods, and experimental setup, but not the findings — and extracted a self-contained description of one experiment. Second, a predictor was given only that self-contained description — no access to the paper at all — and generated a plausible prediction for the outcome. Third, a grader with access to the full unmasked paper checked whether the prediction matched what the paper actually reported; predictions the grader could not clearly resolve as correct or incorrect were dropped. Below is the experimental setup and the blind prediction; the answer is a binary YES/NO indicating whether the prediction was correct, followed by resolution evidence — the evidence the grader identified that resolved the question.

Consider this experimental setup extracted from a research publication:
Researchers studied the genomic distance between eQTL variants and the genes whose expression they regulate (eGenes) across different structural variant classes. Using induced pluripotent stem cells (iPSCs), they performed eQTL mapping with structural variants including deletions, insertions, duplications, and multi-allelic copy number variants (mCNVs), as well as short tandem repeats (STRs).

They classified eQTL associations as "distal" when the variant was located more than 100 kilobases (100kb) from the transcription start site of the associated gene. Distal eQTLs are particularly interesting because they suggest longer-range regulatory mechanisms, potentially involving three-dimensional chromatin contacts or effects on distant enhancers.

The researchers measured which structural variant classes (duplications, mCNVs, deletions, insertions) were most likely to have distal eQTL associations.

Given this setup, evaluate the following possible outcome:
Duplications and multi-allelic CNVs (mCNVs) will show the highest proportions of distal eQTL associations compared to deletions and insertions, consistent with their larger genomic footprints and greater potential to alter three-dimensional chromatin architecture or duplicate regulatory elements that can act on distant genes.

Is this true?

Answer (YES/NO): YES